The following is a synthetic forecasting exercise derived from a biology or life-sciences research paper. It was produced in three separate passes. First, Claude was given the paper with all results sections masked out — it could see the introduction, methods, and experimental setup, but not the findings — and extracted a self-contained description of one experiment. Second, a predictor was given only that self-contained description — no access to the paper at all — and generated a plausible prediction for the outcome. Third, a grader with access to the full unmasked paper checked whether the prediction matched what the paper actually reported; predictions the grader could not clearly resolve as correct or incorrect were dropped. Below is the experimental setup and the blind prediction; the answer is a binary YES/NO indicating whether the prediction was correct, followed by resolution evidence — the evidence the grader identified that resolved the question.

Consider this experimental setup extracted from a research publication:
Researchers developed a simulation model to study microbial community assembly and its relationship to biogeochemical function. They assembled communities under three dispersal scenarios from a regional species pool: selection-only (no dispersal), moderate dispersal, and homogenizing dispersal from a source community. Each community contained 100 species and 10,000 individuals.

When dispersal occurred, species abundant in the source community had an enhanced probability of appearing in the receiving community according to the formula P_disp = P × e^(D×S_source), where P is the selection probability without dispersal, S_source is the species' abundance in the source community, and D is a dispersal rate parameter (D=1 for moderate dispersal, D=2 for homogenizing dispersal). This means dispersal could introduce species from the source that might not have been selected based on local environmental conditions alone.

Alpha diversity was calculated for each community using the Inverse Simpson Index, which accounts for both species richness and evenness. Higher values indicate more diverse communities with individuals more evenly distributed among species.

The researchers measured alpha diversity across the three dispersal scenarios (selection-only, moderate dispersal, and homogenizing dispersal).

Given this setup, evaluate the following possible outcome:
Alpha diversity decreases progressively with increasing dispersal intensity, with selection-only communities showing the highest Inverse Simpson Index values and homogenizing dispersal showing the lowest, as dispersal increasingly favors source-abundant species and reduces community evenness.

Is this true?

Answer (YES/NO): NO